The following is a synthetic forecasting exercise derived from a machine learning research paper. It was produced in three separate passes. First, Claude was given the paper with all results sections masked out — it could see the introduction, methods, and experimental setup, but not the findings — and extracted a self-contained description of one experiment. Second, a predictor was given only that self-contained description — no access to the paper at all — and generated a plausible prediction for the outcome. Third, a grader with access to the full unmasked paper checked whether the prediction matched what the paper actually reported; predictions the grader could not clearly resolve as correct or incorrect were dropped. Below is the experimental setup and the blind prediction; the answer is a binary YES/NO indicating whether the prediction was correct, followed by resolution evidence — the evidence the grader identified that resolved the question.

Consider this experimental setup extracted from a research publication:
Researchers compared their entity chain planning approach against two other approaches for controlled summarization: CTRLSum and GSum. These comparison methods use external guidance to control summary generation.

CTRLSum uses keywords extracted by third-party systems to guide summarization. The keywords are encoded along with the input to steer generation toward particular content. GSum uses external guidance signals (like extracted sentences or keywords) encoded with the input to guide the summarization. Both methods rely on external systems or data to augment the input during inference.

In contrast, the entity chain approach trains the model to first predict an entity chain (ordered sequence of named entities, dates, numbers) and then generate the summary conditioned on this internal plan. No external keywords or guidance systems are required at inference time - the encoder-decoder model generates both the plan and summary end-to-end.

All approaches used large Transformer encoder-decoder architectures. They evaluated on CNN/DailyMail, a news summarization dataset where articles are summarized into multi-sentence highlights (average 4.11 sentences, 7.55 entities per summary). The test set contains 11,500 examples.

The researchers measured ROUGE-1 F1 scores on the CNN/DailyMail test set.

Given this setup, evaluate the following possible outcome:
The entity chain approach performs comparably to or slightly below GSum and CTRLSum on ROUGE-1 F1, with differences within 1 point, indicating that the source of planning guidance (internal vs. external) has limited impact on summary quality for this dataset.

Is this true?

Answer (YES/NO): YES